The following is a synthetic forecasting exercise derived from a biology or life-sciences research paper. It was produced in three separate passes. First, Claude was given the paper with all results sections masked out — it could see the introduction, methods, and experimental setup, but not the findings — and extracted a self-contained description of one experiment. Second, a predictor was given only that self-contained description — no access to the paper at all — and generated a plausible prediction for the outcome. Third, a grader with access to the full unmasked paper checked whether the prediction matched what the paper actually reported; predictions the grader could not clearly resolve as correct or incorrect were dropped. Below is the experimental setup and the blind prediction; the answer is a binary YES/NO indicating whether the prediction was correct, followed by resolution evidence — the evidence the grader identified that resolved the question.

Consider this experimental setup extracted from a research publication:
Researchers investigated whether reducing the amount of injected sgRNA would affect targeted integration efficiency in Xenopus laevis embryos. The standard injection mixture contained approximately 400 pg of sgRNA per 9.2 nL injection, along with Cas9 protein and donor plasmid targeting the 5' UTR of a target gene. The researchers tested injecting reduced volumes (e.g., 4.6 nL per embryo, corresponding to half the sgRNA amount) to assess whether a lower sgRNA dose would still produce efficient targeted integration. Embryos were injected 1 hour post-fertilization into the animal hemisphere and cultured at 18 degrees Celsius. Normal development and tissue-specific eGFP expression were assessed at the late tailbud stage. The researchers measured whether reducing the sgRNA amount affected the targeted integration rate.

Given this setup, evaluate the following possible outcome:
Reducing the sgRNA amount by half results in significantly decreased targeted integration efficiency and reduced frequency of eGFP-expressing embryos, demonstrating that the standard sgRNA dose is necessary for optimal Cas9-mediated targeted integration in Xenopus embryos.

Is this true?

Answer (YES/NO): NO